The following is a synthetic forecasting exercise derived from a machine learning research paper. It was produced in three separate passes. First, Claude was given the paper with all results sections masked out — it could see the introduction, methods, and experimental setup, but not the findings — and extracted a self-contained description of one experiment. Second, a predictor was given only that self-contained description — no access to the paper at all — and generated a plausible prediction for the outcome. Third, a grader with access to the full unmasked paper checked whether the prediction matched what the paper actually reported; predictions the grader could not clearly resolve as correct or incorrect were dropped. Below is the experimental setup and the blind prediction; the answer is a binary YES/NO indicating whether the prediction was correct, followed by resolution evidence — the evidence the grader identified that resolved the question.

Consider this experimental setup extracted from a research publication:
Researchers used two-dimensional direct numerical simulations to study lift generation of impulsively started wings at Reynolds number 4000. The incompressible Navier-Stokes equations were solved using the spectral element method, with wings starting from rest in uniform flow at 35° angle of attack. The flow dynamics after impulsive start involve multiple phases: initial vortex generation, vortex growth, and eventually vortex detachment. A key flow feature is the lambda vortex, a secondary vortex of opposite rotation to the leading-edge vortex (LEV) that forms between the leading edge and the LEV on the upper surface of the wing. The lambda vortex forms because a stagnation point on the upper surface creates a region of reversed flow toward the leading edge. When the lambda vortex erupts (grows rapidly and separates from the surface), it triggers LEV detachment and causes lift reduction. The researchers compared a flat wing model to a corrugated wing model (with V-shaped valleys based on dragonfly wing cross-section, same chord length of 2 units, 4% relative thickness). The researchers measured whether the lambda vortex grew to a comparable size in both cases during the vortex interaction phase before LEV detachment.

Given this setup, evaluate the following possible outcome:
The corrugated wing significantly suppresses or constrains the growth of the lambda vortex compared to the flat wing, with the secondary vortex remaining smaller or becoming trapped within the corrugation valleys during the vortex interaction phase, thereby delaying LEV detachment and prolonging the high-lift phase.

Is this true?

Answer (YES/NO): YES